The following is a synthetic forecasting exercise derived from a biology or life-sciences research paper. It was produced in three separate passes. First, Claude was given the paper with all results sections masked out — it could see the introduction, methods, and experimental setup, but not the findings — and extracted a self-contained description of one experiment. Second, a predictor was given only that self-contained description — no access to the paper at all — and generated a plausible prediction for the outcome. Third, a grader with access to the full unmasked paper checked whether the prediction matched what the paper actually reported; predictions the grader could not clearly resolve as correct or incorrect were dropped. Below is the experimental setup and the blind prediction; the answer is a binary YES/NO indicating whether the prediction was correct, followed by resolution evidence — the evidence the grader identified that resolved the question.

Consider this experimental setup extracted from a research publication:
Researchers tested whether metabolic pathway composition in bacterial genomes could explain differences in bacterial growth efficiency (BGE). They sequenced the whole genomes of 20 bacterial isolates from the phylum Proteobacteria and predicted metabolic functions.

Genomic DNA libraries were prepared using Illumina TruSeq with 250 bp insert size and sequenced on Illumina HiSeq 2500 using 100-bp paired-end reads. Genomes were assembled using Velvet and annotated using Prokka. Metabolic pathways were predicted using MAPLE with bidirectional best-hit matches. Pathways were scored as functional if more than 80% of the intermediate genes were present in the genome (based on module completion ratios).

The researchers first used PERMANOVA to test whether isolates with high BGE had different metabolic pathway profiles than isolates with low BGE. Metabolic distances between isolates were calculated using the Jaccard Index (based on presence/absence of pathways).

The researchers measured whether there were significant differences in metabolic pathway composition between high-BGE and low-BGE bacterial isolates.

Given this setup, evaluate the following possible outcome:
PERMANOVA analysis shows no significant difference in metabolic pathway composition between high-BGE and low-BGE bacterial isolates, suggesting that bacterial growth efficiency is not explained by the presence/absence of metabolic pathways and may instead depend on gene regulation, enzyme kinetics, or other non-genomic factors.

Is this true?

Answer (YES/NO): NO